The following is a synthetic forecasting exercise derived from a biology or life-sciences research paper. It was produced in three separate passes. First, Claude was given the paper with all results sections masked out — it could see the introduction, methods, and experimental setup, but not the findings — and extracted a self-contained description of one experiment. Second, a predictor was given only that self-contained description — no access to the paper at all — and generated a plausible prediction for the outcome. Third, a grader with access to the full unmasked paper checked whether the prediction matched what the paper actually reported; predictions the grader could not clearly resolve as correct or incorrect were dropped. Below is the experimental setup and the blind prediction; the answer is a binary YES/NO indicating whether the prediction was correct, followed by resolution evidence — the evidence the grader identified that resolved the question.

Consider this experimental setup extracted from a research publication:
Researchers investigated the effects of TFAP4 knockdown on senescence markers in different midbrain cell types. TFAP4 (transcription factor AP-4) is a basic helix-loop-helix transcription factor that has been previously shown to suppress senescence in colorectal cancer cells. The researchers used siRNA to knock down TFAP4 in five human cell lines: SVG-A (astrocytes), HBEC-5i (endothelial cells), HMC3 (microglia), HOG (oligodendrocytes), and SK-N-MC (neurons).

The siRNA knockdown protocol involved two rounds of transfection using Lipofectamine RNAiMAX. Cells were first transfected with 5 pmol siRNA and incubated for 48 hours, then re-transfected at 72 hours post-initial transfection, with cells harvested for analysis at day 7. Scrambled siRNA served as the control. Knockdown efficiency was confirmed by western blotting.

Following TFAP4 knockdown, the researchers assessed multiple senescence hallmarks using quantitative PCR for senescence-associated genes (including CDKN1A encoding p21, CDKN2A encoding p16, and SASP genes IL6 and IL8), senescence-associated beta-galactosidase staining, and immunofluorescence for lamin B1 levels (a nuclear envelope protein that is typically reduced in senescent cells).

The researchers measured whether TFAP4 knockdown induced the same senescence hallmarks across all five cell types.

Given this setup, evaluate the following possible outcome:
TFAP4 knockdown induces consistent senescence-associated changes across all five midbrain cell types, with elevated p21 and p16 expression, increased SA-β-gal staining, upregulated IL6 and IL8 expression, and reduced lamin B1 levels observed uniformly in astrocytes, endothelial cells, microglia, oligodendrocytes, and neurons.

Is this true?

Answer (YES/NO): NO